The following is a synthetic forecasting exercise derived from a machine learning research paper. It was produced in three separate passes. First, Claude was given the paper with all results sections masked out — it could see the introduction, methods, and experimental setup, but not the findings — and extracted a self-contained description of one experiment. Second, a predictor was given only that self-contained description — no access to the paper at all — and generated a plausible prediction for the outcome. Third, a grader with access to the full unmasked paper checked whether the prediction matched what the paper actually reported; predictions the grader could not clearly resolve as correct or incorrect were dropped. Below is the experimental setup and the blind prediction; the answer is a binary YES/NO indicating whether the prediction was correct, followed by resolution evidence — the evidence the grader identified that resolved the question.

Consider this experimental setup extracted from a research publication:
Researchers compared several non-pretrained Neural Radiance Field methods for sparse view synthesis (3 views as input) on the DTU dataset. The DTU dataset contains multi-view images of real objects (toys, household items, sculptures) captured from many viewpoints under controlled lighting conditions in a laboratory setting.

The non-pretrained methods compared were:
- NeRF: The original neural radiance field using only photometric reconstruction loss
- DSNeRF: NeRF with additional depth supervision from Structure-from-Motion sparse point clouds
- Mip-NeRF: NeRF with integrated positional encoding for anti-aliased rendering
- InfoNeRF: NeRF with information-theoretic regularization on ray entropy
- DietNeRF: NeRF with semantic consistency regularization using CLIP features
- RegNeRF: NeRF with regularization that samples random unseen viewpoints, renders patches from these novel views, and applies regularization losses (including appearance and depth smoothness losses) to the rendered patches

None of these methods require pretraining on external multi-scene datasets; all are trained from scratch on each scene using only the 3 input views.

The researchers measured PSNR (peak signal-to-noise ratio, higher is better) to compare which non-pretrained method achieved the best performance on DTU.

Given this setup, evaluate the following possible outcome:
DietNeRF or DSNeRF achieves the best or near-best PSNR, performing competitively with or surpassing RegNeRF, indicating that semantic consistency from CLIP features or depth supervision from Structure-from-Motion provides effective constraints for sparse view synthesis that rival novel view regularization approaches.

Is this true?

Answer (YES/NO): NO